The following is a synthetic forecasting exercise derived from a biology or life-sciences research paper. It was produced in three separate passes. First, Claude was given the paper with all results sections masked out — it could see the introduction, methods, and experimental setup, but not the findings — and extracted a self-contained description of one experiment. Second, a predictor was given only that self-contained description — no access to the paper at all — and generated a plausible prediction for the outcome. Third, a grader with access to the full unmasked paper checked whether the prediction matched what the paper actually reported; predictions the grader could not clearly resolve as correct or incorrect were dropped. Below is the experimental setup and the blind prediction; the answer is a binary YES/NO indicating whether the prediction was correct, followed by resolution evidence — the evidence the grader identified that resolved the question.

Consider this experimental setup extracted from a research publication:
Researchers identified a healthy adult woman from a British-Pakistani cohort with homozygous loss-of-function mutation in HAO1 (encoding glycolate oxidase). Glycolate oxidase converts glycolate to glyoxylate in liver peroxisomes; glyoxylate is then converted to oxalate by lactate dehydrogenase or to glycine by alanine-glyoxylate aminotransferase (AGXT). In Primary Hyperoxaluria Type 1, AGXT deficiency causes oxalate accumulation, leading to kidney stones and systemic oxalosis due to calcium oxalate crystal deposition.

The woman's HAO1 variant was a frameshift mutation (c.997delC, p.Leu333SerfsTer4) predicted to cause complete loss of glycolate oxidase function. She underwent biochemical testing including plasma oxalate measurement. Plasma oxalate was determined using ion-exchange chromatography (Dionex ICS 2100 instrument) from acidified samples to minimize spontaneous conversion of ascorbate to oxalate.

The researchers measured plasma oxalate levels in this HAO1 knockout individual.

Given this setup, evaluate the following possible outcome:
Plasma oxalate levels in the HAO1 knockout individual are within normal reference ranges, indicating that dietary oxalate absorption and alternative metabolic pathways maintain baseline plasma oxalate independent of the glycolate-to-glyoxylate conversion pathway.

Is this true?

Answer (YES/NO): YES